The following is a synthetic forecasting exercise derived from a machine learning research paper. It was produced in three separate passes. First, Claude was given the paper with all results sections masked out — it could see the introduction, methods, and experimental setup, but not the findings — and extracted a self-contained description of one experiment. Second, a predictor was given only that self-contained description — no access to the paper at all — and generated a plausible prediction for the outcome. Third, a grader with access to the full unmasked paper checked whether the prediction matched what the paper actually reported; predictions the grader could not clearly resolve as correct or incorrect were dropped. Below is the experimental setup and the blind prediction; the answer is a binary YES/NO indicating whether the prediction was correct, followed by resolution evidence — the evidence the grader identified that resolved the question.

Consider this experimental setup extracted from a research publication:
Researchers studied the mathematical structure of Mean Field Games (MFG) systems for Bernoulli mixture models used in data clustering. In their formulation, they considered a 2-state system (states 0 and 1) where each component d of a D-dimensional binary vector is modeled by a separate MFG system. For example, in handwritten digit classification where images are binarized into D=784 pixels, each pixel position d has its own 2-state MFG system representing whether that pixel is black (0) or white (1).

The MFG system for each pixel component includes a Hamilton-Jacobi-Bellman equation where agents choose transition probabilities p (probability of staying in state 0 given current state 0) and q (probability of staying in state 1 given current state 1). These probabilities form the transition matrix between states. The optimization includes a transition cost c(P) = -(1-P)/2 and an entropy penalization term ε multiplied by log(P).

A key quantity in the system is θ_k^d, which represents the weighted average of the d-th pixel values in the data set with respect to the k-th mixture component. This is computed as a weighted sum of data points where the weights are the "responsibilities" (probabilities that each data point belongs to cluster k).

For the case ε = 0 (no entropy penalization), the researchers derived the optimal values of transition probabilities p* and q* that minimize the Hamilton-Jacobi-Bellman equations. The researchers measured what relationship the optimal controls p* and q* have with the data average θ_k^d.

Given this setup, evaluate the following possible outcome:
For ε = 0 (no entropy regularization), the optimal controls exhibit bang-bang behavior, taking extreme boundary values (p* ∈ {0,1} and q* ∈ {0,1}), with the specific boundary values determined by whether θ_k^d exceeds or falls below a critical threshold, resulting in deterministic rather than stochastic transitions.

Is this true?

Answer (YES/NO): NO